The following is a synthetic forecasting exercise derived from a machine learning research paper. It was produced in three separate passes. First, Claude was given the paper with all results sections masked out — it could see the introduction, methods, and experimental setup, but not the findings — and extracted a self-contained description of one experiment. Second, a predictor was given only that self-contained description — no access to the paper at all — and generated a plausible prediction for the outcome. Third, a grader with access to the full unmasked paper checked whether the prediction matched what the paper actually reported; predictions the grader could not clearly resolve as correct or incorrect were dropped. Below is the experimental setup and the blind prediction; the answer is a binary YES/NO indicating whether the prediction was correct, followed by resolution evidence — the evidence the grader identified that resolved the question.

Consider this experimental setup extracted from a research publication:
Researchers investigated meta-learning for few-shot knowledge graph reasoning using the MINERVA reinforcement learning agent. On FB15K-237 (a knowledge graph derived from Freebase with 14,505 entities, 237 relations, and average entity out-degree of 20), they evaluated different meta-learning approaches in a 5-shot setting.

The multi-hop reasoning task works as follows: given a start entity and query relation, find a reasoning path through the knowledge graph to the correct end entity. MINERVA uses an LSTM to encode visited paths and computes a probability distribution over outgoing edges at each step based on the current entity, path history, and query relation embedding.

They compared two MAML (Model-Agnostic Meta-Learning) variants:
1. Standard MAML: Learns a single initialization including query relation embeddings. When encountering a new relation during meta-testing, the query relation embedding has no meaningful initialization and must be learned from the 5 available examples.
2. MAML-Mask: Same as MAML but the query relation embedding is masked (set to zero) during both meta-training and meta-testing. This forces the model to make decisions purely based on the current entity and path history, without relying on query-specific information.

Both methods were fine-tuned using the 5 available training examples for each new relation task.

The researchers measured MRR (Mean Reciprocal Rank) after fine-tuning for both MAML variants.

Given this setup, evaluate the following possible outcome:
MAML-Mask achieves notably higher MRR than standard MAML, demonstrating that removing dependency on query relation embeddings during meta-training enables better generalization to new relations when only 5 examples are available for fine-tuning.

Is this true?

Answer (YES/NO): NO